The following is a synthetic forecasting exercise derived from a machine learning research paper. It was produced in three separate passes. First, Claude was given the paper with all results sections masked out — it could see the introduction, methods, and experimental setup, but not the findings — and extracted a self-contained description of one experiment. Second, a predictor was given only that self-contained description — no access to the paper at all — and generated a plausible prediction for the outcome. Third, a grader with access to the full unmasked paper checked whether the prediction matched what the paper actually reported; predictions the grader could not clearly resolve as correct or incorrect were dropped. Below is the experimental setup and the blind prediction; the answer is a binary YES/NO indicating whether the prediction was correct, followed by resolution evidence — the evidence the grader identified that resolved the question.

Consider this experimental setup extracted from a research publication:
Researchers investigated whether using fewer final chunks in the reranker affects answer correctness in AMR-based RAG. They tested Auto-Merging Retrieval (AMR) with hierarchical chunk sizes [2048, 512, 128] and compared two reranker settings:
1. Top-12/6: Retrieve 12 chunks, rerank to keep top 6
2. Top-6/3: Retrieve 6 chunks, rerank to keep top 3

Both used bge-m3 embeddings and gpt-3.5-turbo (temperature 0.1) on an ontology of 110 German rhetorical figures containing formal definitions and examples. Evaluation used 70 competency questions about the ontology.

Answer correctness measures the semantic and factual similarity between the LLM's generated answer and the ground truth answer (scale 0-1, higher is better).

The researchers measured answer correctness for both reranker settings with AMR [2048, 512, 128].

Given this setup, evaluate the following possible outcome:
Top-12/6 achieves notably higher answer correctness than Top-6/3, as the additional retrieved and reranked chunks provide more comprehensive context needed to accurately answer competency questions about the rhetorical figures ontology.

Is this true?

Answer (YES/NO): NO